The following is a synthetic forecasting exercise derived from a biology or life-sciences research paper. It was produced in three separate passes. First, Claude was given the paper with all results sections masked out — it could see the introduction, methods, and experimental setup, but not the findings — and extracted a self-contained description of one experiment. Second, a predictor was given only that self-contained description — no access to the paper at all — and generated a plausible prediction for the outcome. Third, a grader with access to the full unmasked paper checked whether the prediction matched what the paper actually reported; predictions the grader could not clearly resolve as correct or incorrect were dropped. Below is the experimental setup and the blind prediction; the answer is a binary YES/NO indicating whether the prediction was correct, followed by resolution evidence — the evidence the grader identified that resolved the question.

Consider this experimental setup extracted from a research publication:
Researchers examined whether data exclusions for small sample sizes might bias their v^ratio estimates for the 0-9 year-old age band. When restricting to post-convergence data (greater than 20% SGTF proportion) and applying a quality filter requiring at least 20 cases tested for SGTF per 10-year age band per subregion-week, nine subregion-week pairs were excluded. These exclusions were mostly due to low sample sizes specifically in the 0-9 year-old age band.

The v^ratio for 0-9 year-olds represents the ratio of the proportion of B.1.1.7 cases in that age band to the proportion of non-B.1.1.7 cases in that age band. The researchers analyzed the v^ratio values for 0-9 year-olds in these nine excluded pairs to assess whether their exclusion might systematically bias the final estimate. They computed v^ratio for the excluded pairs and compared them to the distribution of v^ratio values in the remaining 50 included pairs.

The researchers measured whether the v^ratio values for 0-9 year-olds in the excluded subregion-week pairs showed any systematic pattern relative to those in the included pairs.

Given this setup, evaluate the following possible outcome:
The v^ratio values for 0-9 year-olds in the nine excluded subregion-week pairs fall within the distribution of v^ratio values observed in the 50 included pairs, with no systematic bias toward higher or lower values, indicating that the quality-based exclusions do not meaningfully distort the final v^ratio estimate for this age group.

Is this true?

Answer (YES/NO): NO